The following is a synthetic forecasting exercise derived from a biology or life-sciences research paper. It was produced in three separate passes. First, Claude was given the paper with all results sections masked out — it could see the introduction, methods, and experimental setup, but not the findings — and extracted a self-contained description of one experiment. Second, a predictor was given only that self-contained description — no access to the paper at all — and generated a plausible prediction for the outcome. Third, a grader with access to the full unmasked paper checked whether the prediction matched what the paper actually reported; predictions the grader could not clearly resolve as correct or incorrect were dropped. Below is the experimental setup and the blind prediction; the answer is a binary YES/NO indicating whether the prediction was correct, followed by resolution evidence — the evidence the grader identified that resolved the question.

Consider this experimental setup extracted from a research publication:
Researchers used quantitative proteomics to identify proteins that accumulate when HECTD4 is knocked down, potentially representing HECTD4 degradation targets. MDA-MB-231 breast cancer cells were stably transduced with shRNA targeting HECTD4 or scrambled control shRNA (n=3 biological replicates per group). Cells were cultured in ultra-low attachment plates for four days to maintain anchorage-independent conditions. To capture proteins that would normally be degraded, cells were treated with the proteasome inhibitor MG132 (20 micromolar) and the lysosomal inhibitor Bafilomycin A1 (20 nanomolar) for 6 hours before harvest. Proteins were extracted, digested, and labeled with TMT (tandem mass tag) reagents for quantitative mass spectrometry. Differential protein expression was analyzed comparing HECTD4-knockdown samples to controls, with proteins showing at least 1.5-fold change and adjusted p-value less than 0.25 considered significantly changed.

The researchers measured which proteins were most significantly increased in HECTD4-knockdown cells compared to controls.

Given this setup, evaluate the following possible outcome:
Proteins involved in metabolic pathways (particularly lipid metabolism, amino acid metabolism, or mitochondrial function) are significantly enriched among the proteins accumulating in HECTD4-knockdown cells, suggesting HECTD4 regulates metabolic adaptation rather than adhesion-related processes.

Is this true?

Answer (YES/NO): NO